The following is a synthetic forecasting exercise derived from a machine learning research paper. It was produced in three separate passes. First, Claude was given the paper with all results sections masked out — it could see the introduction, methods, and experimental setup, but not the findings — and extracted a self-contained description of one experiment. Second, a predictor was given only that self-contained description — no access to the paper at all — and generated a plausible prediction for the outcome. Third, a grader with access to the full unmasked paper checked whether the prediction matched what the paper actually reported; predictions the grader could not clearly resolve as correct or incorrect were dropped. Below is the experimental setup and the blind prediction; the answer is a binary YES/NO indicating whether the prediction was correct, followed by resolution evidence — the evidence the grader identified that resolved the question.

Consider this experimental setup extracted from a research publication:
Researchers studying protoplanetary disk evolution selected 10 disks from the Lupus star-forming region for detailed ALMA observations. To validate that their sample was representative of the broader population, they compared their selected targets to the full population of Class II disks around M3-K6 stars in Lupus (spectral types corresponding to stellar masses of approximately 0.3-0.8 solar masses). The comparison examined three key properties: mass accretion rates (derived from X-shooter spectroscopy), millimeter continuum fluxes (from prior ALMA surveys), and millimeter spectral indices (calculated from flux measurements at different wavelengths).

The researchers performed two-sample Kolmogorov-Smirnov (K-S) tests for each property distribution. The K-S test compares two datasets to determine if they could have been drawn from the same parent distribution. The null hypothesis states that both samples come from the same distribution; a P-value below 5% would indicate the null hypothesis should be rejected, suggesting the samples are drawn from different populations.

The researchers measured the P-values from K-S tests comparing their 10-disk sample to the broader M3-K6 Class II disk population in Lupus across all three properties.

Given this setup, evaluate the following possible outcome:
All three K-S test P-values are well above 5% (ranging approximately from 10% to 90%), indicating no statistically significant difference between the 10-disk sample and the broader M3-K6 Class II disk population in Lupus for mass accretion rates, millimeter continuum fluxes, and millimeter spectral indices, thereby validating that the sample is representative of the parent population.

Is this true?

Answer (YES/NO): YES